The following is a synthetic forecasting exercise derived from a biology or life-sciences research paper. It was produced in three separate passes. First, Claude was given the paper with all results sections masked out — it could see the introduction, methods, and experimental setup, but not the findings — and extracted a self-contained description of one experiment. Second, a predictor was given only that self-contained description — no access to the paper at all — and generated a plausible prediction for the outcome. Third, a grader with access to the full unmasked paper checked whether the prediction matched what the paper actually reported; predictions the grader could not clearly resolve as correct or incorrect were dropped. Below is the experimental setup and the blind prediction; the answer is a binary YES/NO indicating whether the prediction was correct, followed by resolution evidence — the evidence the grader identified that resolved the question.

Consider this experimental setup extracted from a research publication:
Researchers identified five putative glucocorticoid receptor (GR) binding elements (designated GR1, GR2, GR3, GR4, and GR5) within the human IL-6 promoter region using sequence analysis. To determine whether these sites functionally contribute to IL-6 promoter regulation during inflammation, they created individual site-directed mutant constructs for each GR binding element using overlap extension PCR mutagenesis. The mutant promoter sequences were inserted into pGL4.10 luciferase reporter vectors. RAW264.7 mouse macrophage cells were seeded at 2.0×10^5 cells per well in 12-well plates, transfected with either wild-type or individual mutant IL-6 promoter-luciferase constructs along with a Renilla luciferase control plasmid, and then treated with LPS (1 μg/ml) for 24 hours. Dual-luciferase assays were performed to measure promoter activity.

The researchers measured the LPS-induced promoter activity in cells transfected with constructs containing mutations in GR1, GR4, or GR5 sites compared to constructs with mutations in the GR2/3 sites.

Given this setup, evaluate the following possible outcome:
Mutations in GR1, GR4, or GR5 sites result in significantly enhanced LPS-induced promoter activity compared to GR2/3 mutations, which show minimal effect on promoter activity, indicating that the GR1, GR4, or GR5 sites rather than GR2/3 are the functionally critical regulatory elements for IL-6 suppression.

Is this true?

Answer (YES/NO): NO